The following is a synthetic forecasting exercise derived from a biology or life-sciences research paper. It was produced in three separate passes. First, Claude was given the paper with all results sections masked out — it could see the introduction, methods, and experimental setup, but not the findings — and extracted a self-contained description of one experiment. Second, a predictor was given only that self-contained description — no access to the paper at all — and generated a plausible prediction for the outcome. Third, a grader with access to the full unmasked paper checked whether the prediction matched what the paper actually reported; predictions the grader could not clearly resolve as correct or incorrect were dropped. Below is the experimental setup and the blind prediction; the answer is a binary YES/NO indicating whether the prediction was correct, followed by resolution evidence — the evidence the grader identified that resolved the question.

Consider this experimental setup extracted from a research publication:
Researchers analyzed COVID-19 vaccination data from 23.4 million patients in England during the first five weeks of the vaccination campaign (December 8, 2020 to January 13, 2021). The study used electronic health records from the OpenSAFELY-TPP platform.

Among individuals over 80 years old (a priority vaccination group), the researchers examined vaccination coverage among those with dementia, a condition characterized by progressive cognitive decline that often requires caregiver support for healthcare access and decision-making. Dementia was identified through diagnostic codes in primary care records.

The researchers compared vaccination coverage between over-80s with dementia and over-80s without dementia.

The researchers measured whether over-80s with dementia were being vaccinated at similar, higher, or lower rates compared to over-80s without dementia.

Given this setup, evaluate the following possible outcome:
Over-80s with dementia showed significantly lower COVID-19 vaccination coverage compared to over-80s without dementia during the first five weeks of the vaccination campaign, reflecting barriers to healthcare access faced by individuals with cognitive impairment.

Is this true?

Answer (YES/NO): YES